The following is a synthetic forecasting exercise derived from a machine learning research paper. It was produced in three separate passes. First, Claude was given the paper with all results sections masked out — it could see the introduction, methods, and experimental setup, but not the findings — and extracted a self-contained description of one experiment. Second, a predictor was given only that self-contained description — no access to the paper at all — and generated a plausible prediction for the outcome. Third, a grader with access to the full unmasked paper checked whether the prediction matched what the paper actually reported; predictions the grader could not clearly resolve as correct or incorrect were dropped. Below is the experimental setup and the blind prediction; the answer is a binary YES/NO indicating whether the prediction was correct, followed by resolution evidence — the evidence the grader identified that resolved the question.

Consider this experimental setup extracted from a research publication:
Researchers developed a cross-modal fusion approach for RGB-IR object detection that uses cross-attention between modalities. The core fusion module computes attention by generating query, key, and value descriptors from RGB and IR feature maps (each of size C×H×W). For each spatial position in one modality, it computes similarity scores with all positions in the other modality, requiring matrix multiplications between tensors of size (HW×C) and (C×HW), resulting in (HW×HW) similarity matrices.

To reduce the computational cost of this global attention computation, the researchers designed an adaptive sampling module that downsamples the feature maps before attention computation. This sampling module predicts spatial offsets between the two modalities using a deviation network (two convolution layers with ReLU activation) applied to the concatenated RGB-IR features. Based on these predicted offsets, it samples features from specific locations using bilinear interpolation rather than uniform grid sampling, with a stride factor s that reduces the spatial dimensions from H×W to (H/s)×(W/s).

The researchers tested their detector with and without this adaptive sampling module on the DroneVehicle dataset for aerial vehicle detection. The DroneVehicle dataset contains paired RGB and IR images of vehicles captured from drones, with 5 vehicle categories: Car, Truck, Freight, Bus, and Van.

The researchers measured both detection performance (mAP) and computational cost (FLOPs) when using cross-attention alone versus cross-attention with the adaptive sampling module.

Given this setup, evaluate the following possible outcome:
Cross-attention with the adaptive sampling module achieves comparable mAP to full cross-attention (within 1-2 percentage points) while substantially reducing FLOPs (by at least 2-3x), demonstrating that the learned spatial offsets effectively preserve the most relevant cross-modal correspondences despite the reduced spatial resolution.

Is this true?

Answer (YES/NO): NO